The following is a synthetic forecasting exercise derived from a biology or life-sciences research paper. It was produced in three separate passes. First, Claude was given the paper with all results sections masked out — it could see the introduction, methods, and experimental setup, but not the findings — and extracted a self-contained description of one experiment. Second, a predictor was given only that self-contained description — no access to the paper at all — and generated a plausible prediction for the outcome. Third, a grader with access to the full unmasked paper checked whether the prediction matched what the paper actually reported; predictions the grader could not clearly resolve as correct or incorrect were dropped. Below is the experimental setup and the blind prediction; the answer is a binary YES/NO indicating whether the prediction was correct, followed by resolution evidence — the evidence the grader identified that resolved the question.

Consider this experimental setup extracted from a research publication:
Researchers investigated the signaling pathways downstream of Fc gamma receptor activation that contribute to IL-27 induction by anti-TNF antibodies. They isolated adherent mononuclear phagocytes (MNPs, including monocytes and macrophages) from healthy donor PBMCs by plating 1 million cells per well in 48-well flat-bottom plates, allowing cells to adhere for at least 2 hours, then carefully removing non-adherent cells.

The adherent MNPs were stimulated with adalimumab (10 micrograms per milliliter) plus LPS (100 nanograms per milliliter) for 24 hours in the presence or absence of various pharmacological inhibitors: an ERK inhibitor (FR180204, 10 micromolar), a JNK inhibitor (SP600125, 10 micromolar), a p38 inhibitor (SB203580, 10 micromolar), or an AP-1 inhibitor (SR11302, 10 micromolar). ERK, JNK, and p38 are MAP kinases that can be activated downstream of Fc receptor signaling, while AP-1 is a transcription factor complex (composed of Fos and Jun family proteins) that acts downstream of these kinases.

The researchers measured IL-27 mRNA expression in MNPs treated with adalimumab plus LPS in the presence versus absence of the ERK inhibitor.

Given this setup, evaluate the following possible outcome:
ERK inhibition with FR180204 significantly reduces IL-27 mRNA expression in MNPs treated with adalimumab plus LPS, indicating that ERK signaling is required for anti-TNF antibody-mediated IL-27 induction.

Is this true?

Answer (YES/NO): YES